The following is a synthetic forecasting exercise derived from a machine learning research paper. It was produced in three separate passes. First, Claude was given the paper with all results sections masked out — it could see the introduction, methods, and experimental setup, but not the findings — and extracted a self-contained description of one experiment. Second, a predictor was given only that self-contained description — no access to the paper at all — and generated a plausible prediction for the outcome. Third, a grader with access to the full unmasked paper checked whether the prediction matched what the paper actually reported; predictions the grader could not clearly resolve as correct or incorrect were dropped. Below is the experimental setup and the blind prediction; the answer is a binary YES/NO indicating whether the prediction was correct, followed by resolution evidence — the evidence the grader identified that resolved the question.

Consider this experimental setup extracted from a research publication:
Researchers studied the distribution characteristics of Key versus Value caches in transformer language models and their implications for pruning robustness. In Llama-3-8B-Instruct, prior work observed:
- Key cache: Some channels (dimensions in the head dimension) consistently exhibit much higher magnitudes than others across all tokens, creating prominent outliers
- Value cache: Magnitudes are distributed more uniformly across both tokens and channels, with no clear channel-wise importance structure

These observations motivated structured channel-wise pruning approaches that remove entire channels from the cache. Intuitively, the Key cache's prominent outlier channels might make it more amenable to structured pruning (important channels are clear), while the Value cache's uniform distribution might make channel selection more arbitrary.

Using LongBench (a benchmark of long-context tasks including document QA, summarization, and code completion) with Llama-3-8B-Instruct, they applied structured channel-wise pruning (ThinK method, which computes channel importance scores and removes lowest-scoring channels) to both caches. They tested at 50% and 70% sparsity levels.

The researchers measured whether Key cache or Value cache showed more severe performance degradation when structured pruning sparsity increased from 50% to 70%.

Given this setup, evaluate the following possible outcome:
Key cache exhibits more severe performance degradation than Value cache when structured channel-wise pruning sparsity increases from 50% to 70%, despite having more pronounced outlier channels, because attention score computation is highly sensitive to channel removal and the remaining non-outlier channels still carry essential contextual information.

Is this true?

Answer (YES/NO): YES